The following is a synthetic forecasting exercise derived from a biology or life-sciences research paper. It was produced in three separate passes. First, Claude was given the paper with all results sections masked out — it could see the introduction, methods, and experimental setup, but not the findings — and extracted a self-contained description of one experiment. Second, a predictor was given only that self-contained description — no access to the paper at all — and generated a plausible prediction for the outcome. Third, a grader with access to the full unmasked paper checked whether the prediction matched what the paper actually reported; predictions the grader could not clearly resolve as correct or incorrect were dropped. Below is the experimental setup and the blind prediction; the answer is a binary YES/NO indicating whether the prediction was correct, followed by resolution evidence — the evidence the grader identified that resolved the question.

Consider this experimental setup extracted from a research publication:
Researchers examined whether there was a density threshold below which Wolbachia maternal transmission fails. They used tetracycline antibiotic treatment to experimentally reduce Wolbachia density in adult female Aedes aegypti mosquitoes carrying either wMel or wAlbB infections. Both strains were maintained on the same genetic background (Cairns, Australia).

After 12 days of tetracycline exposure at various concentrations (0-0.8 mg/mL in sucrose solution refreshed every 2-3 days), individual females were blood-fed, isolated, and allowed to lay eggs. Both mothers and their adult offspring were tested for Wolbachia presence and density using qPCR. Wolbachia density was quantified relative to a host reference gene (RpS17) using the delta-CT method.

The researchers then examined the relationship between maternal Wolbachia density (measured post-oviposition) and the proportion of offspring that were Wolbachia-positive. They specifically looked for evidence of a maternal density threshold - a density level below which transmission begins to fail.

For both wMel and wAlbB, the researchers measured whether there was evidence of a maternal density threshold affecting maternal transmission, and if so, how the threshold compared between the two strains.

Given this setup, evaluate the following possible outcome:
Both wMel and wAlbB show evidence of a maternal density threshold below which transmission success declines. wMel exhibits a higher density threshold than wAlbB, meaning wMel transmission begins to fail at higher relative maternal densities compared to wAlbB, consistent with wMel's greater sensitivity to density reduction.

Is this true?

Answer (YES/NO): NO